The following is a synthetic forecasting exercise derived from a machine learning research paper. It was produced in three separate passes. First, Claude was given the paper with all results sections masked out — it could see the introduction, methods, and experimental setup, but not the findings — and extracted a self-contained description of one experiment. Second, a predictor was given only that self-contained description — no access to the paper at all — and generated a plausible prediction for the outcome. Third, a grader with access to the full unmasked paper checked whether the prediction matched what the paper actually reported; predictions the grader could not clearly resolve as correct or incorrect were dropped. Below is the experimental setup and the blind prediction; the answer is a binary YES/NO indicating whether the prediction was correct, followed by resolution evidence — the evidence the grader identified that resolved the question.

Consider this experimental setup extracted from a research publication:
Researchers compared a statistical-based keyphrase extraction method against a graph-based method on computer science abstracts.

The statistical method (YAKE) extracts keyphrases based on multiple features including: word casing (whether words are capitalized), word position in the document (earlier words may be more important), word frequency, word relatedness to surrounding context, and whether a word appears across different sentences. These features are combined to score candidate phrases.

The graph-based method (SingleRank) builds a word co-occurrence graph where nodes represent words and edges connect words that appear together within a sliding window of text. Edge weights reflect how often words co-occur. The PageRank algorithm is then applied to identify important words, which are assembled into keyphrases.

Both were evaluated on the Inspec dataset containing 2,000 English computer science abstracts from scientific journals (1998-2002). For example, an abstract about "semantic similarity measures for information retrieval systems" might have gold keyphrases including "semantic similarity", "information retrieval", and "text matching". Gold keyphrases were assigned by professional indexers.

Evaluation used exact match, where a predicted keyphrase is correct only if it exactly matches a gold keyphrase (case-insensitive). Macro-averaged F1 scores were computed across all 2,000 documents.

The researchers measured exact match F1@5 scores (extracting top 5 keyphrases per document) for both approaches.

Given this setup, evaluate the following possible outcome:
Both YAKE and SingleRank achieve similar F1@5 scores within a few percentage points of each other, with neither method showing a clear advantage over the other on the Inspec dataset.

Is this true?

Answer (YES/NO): NO